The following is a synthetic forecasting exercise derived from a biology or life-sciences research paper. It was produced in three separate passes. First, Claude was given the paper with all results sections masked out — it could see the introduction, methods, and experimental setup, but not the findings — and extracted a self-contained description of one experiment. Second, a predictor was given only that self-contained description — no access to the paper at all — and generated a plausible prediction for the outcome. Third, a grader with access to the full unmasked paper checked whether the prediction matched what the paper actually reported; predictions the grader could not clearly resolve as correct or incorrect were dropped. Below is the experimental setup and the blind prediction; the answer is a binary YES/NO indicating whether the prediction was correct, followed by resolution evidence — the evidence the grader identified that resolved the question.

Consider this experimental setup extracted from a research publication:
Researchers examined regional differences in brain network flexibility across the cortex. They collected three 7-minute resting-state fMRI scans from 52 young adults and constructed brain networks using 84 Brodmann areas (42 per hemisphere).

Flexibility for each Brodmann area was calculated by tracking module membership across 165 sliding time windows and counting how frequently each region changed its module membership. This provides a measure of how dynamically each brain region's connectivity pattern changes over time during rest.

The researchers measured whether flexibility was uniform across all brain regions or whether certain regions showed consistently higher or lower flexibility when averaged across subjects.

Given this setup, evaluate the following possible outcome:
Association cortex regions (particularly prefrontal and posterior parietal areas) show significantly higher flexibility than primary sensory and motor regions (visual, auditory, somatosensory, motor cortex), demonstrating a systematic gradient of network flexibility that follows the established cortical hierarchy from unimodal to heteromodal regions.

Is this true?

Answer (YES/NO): NO